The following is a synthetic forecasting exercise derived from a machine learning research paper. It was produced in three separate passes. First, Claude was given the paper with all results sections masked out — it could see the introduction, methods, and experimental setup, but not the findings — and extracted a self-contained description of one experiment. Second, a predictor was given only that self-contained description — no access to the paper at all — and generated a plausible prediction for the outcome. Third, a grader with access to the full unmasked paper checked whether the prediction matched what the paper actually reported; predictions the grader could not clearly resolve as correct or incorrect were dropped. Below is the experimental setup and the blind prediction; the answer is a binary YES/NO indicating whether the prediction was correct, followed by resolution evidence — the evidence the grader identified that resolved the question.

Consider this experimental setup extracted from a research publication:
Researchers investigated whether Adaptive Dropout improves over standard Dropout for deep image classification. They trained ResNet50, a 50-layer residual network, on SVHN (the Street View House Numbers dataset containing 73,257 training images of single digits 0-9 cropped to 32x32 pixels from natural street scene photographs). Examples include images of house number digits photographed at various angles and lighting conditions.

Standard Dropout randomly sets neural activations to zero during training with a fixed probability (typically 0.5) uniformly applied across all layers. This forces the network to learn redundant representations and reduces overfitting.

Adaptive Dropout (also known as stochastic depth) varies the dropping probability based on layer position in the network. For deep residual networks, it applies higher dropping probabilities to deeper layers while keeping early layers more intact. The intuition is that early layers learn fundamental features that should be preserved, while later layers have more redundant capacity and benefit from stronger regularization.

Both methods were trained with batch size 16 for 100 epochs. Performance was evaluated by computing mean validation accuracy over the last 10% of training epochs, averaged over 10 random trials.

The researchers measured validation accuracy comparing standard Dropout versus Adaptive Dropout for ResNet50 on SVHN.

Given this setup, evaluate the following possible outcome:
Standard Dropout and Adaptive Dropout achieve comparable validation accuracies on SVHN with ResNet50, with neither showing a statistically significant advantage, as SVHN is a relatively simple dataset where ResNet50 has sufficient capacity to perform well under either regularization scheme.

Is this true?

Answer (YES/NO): YES